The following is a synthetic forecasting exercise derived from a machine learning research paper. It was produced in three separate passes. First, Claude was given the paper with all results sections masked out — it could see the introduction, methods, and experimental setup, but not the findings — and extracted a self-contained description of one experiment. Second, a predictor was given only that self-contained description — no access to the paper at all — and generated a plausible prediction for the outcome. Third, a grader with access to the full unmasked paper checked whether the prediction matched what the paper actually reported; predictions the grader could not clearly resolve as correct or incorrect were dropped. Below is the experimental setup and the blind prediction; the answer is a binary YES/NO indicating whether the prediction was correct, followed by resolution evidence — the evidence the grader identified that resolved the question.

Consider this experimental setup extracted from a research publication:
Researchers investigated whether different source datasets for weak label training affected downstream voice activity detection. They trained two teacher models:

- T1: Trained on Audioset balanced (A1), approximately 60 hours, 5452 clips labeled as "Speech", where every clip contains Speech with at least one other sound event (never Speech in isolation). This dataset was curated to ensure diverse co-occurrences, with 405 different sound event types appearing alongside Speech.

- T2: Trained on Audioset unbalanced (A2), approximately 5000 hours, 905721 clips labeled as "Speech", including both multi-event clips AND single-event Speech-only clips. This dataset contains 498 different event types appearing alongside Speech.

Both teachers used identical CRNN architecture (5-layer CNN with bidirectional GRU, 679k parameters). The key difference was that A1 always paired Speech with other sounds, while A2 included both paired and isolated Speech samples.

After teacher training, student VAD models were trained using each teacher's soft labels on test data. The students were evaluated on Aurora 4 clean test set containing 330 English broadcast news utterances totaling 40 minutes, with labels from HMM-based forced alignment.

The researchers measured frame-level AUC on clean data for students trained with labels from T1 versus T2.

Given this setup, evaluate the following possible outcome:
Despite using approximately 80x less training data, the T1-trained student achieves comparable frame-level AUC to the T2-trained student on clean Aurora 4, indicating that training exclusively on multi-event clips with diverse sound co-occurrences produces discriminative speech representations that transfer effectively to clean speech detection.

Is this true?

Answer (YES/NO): NO